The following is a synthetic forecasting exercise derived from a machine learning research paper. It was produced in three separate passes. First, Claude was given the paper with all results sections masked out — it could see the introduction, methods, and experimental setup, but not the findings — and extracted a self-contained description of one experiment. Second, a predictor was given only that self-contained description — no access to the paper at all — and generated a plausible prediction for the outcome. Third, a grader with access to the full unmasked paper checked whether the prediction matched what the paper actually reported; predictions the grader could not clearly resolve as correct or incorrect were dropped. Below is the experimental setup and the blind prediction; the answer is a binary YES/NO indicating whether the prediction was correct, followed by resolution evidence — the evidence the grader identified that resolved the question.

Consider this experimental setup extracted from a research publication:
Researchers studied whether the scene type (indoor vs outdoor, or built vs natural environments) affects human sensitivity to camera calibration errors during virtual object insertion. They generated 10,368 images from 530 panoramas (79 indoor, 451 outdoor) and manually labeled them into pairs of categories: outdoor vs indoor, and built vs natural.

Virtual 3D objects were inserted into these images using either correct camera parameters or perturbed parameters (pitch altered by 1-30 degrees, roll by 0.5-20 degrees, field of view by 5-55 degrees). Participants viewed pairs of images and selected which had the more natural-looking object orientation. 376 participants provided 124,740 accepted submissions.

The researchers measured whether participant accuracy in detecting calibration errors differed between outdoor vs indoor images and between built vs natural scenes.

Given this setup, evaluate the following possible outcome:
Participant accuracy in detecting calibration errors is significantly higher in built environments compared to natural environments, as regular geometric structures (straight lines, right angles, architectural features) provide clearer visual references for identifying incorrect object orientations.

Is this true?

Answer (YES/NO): NO